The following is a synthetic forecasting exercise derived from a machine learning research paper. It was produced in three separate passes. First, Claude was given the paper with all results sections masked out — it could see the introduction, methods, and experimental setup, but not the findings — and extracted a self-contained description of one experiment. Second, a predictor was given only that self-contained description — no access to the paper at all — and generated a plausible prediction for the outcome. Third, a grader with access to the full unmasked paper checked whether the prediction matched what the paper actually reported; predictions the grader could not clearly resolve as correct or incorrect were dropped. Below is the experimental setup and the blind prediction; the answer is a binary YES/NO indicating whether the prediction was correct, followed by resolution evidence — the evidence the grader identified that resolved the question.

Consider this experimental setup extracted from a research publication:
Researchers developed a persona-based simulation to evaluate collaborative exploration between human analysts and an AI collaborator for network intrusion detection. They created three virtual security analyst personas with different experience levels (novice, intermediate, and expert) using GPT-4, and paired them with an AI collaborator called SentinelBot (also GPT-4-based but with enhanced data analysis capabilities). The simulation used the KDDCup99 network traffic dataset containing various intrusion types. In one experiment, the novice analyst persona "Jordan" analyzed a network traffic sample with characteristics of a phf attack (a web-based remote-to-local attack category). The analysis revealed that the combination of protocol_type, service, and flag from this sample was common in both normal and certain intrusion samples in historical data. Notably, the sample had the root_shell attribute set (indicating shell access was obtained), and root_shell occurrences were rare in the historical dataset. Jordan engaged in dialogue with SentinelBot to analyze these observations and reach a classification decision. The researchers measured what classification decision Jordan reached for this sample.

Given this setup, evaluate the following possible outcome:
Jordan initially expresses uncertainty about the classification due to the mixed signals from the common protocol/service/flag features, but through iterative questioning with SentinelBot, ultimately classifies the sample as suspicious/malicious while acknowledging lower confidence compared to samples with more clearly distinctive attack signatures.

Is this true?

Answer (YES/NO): NO